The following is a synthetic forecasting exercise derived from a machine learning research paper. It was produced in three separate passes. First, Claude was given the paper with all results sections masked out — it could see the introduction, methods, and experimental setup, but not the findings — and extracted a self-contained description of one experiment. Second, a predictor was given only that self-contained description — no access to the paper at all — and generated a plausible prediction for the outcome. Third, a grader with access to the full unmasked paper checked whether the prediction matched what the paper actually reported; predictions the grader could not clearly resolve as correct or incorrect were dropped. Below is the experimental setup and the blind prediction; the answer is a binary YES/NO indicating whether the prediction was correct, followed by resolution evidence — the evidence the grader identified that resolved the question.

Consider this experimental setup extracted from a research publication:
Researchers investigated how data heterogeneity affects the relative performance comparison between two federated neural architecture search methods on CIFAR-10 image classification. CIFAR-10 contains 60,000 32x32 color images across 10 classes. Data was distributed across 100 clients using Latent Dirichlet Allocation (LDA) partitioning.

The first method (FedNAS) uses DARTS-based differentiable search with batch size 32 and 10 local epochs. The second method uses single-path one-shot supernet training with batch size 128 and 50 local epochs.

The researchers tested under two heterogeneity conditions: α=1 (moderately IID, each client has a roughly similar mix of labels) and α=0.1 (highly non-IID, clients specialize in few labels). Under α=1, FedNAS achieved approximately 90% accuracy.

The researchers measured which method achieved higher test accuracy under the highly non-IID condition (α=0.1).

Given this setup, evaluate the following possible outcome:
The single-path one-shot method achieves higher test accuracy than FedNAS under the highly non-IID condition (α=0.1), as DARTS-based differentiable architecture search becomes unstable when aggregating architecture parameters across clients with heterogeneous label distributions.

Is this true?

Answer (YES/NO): YES